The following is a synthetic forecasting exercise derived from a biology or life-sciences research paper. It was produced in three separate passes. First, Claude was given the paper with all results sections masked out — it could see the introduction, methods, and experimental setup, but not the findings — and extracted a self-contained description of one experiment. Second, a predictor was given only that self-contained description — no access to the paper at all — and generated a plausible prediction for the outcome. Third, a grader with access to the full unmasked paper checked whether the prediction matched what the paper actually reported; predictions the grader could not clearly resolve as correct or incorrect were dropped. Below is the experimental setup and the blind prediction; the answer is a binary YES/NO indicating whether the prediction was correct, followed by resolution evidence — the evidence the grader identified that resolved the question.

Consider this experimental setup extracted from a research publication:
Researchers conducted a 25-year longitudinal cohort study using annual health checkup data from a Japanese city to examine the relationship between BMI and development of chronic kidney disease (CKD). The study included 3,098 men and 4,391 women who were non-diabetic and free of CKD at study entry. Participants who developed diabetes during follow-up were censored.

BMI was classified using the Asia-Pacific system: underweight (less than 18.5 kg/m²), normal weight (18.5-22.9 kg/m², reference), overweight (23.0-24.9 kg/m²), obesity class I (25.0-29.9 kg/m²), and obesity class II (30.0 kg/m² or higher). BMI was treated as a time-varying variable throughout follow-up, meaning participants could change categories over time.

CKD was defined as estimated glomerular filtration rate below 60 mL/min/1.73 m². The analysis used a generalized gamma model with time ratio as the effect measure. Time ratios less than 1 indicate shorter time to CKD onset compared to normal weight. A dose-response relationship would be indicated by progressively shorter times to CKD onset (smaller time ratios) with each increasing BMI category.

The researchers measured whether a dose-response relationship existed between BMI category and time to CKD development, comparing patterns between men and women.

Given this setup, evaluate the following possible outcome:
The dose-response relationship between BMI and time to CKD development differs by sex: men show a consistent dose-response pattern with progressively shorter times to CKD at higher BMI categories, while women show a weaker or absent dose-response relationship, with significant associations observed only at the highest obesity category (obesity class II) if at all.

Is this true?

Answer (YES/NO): NO